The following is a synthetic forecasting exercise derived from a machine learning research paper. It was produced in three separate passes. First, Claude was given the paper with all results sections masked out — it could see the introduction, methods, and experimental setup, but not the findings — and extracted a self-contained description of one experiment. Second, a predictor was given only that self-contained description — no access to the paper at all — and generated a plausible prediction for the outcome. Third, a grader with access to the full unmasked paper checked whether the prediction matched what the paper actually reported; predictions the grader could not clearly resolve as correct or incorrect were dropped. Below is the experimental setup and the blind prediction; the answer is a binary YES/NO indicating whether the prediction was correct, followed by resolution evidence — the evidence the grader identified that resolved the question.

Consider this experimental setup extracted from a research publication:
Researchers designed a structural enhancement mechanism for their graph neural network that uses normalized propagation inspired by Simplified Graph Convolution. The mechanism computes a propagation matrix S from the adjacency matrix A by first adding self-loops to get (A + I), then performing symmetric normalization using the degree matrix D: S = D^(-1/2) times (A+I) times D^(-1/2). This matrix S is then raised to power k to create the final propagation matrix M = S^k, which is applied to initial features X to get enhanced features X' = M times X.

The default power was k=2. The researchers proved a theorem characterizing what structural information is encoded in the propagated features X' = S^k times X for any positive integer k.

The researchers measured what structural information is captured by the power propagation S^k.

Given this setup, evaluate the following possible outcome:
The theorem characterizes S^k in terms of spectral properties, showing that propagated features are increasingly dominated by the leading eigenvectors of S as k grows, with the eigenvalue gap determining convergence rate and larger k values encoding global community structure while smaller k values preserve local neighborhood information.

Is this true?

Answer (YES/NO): NO